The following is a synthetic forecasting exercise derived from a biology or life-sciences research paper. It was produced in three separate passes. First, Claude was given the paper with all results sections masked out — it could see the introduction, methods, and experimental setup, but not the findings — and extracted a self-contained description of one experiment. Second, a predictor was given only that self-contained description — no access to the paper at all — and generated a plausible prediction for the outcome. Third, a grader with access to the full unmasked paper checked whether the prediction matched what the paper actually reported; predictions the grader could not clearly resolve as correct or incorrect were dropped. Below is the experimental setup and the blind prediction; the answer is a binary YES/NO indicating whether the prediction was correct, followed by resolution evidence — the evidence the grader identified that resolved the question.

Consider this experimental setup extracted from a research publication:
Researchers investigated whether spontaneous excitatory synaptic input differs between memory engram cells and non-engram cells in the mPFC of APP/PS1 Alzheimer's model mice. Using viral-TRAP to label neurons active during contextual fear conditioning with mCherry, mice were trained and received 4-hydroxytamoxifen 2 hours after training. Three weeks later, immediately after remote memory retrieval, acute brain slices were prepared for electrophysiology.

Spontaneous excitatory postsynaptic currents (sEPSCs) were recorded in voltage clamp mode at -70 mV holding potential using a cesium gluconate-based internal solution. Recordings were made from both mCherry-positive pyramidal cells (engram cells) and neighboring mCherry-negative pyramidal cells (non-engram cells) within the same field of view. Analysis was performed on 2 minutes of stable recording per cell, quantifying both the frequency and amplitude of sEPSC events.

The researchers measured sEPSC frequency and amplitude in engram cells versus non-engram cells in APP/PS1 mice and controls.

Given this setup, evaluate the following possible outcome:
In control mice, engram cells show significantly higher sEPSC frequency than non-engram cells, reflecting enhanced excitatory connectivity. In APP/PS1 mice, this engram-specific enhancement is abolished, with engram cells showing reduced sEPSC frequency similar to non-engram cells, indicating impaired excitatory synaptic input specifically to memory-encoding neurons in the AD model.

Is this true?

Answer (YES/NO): NO